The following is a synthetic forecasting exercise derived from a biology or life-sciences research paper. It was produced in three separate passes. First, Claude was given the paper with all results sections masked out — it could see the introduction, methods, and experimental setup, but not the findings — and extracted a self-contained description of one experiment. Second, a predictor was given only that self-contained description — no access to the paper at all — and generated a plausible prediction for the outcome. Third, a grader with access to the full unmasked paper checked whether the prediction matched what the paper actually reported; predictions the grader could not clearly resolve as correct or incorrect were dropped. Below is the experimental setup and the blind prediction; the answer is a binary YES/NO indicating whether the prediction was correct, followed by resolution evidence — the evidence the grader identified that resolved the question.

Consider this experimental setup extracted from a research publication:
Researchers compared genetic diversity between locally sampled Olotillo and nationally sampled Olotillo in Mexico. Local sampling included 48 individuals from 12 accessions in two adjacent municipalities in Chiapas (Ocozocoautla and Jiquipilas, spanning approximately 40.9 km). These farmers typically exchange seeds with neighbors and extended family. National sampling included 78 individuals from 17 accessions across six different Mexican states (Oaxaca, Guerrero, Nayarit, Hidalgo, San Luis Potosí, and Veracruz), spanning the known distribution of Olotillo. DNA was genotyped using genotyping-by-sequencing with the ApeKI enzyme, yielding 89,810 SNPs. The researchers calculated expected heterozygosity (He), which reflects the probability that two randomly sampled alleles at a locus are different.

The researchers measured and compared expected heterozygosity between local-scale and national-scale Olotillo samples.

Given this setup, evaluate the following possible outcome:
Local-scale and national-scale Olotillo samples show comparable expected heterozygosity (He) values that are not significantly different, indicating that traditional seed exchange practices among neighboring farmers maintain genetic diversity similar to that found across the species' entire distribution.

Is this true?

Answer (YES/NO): YES